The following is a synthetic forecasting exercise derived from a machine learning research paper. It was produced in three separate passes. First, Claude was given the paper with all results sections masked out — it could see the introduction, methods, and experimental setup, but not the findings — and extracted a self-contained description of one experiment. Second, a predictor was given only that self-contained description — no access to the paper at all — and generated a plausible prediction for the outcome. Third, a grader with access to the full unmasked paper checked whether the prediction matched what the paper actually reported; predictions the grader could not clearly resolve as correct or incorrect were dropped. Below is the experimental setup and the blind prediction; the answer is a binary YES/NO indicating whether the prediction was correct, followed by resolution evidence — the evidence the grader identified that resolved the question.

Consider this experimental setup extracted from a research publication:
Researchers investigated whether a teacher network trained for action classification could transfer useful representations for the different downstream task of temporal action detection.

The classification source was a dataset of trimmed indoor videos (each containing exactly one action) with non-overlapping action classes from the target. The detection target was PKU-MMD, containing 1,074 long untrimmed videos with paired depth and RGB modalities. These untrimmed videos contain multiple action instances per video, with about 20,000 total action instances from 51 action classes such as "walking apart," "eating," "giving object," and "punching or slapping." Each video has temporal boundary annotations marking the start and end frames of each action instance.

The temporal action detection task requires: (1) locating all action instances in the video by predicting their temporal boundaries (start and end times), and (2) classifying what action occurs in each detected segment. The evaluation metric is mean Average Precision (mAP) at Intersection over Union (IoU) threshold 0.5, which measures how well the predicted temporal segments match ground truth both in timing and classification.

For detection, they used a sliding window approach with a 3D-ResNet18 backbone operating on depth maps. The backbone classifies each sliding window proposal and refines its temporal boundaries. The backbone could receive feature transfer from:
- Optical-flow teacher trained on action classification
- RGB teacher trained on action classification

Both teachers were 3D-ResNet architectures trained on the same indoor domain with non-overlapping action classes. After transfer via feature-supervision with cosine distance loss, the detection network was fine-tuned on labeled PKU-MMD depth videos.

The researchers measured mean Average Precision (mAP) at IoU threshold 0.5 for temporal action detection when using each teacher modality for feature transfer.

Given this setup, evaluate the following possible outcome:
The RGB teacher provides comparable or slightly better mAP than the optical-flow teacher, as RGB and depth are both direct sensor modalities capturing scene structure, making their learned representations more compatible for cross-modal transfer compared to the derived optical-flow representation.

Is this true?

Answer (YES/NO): NO